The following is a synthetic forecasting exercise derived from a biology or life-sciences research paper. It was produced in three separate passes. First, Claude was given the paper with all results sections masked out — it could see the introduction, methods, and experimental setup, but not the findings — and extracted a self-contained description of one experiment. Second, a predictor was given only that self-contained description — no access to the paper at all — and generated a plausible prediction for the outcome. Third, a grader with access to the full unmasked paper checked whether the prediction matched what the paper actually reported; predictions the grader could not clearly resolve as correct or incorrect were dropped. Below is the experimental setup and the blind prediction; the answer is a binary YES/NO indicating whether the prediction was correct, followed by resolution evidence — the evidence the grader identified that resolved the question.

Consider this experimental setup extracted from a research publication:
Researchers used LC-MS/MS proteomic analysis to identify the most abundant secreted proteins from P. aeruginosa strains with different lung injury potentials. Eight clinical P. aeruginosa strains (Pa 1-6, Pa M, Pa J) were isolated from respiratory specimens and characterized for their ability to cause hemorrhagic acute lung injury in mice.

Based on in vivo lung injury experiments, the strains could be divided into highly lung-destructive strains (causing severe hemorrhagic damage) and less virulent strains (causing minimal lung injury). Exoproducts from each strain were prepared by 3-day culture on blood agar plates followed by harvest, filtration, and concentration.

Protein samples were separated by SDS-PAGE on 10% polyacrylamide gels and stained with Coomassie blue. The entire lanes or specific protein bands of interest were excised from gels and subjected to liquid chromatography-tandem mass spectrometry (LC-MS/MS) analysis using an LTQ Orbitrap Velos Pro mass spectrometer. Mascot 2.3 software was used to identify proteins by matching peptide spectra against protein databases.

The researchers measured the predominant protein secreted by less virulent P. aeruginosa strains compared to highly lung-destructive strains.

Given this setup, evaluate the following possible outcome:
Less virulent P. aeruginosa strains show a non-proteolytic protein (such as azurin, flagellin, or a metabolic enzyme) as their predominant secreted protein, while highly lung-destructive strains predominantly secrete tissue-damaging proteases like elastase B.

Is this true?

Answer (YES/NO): YES